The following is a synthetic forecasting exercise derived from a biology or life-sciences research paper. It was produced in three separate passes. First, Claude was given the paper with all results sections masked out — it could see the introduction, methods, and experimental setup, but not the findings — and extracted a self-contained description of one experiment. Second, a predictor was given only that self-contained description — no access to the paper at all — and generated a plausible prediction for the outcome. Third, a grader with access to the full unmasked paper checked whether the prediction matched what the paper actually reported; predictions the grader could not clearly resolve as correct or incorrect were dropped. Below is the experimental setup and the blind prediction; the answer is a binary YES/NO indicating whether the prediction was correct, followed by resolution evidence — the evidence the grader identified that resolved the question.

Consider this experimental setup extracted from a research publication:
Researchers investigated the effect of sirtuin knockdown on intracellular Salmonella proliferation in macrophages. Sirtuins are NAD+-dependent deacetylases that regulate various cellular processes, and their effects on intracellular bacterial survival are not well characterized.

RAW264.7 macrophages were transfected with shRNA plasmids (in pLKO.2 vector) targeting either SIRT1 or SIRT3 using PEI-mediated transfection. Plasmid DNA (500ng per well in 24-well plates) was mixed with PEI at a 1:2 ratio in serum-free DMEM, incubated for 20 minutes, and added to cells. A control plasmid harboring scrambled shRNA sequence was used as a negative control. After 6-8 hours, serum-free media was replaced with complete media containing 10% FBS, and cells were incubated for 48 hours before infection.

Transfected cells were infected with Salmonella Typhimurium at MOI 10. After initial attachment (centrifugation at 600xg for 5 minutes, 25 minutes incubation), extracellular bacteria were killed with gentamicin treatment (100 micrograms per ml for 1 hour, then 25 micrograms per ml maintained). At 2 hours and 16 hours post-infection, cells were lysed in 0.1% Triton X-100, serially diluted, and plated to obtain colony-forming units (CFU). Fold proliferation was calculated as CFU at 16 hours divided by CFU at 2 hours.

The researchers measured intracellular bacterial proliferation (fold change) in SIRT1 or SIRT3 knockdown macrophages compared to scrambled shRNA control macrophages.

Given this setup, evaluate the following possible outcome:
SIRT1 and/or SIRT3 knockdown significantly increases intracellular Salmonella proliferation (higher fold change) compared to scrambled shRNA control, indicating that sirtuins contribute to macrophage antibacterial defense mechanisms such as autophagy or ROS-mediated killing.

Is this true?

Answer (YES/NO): NO